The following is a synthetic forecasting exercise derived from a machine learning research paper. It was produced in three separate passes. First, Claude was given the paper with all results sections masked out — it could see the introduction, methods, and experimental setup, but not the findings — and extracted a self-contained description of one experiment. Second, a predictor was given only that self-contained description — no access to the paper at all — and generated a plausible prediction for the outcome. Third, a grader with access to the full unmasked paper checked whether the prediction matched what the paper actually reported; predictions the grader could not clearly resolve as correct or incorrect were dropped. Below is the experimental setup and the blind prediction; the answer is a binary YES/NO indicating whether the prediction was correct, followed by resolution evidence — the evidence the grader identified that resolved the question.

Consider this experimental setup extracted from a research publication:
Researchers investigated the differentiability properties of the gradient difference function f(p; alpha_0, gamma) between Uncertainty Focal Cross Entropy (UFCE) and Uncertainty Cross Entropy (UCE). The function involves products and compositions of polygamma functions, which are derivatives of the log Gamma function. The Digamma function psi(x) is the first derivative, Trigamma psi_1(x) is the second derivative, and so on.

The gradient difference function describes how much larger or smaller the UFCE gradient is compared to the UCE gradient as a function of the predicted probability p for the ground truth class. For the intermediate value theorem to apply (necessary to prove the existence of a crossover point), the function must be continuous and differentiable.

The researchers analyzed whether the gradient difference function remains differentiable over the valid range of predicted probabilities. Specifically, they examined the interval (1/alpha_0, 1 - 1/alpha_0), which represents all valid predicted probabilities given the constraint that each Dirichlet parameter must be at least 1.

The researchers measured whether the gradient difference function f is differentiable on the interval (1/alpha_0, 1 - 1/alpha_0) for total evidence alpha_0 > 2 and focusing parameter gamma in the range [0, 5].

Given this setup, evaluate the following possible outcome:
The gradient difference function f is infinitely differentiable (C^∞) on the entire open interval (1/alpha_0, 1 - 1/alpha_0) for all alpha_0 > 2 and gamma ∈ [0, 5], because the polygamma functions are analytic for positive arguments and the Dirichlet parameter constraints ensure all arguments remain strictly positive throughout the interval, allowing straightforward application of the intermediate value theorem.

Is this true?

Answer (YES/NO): NO